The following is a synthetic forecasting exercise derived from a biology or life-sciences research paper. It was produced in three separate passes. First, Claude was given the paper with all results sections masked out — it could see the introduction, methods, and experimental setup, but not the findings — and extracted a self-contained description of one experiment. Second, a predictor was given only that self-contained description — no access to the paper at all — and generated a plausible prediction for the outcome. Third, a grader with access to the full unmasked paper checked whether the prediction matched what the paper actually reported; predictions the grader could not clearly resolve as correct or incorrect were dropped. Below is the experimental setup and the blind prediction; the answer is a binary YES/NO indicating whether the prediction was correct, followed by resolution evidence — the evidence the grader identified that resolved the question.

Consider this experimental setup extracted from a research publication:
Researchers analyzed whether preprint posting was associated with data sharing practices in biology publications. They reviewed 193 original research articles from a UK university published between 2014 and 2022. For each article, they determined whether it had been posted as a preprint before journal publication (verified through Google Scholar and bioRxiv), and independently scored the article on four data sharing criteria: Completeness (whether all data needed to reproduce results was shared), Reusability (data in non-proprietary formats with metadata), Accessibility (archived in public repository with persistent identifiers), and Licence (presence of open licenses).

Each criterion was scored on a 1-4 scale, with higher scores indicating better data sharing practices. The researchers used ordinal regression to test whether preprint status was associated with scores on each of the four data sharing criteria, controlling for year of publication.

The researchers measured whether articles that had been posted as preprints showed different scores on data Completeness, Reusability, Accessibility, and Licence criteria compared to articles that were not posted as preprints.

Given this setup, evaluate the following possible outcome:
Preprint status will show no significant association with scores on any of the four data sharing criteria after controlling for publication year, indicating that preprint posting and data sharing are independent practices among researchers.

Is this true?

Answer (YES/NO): NO